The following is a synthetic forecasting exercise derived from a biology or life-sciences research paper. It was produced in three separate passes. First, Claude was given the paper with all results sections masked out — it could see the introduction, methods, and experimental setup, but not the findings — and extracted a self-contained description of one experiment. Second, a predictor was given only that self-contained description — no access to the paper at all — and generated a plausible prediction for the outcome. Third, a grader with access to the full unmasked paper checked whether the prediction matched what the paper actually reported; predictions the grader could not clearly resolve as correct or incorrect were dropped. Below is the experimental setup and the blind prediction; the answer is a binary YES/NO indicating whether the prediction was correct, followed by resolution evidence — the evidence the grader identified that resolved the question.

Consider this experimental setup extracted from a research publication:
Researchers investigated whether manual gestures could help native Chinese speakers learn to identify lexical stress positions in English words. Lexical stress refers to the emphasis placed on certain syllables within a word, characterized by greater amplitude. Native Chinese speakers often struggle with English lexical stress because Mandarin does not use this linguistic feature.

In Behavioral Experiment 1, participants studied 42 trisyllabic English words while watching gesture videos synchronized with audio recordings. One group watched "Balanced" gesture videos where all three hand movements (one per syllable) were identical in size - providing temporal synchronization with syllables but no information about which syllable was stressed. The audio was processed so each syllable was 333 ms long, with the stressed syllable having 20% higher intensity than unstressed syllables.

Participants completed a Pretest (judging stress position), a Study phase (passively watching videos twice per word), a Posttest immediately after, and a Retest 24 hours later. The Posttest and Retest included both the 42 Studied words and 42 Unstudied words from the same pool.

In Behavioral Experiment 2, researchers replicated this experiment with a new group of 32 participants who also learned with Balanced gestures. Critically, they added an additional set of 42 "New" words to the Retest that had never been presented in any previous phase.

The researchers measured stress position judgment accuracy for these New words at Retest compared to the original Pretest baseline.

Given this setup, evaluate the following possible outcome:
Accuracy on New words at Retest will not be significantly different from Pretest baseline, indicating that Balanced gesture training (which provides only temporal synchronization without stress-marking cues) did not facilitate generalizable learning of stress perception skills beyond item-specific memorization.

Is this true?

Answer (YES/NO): NO